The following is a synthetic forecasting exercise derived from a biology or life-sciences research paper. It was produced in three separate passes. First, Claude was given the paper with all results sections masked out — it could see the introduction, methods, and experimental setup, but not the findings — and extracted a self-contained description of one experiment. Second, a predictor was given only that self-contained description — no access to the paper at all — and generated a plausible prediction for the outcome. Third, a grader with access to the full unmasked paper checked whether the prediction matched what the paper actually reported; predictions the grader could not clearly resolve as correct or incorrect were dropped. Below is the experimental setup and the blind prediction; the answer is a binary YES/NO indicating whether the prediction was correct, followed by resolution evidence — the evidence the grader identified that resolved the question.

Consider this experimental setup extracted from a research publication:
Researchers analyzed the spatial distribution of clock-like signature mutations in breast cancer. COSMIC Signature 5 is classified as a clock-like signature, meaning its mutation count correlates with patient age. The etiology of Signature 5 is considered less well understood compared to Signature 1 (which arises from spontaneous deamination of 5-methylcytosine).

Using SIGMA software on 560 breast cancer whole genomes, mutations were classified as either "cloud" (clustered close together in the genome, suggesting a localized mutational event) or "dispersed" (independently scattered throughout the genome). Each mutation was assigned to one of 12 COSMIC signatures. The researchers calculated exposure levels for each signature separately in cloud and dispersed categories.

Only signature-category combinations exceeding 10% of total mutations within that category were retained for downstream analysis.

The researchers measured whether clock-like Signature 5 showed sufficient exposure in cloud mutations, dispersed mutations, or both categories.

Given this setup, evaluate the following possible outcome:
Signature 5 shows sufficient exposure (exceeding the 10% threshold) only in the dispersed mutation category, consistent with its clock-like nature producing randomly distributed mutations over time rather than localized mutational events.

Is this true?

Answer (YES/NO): YES